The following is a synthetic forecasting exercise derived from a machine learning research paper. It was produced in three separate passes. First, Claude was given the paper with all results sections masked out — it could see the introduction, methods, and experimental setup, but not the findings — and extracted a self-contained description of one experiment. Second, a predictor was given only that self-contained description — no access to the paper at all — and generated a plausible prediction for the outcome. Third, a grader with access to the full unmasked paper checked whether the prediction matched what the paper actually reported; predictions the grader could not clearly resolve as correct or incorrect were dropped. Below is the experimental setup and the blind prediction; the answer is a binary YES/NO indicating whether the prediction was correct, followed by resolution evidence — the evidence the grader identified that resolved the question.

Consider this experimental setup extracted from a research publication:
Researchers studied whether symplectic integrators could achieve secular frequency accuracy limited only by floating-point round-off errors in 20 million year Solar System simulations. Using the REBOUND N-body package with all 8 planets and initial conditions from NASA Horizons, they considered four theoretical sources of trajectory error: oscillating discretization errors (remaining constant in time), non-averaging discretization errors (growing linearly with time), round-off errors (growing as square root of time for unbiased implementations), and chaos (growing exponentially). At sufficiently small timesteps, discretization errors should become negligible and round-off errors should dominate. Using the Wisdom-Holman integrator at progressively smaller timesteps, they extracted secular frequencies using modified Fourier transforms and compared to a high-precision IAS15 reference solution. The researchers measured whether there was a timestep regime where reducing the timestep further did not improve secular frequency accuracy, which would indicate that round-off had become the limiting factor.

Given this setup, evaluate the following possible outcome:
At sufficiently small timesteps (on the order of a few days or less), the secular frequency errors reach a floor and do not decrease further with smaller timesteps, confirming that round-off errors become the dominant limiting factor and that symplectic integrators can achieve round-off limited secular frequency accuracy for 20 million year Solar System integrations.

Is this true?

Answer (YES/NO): NO